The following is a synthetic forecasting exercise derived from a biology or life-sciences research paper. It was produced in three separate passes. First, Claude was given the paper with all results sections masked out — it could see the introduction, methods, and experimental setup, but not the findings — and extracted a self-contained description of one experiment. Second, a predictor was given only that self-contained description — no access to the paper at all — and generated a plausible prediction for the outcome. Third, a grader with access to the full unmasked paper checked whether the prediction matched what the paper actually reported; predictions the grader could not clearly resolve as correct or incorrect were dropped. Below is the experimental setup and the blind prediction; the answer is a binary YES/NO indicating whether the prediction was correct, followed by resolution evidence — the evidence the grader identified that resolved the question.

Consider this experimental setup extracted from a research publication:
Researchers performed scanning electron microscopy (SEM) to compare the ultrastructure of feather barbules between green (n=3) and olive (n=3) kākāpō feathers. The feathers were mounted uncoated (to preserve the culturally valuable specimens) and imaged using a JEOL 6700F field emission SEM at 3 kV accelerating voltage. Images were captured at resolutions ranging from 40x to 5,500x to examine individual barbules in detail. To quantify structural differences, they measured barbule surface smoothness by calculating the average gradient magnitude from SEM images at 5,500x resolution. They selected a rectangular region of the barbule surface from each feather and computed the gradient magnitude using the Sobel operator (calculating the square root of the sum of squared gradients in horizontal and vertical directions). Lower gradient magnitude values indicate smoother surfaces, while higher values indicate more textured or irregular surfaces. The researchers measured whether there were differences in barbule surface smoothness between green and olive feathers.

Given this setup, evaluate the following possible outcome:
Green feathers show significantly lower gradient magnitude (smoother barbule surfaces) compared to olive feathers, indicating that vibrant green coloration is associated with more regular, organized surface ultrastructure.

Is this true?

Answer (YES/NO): NO